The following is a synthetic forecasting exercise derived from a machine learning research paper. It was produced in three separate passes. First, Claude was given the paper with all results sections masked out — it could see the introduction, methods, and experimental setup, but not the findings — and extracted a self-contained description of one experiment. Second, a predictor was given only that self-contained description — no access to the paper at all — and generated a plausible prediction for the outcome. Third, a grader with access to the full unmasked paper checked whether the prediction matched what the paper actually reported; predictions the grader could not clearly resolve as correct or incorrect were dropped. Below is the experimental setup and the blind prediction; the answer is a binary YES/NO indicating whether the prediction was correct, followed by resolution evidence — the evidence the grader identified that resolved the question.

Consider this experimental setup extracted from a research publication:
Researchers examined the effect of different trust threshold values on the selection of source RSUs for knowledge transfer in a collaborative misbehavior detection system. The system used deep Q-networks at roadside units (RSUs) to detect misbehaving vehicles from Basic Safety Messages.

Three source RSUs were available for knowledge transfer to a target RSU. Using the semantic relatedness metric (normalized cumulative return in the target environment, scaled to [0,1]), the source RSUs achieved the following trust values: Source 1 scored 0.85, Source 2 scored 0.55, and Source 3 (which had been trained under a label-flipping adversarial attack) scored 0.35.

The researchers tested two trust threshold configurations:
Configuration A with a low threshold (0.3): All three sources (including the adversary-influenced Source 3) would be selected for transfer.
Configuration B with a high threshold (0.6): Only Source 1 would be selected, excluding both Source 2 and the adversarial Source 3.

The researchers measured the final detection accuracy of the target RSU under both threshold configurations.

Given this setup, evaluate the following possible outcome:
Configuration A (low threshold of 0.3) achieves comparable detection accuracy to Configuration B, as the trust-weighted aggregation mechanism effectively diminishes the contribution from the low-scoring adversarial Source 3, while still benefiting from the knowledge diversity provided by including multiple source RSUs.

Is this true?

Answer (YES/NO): YES